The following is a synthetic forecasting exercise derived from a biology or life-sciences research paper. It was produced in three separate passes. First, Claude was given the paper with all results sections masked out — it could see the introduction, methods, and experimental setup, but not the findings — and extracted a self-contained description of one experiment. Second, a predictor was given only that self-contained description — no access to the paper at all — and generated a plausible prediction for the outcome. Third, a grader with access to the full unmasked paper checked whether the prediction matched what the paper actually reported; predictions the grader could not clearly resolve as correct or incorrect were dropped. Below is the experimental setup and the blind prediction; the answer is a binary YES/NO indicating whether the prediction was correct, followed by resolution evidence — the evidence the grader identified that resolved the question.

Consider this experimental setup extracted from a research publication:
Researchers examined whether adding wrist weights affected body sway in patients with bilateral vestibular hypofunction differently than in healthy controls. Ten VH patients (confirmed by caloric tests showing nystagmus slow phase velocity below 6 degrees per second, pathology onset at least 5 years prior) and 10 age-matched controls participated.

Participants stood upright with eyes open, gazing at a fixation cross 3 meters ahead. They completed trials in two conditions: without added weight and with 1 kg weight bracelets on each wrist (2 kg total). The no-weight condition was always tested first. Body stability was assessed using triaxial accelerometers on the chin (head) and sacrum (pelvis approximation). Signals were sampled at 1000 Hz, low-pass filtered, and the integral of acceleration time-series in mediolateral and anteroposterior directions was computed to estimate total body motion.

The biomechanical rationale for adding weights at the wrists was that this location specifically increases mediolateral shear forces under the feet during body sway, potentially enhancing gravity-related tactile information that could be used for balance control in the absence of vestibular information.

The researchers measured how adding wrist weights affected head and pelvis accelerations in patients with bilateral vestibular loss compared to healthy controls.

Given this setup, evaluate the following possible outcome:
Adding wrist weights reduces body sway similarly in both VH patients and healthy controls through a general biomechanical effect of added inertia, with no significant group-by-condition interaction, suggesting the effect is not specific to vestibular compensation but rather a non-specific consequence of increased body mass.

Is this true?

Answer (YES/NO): NO